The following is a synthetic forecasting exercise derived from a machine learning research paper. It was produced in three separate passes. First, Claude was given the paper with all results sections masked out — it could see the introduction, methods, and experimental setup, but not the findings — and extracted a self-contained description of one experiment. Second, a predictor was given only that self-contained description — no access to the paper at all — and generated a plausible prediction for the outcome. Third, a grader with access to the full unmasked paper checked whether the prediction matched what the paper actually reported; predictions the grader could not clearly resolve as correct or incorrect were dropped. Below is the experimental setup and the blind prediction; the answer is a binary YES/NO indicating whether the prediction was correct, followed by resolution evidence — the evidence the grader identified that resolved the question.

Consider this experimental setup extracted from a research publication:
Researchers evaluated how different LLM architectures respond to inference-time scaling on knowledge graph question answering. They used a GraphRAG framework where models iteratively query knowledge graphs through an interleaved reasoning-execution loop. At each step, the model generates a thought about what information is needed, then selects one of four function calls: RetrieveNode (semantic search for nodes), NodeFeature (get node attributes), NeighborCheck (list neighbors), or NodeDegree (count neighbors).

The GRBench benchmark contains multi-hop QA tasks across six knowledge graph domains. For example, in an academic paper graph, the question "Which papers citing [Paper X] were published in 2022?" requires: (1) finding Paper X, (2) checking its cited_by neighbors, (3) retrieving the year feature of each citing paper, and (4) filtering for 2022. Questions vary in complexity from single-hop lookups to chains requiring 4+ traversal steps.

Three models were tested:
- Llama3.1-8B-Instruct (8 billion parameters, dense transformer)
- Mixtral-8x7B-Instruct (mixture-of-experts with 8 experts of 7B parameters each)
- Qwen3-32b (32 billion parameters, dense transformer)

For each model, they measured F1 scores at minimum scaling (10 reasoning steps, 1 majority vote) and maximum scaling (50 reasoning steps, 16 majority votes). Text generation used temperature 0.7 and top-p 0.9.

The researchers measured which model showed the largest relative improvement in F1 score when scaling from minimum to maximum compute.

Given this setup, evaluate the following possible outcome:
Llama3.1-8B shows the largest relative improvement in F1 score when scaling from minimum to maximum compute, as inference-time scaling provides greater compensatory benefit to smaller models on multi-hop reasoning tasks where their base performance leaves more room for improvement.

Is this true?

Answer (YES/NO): NO